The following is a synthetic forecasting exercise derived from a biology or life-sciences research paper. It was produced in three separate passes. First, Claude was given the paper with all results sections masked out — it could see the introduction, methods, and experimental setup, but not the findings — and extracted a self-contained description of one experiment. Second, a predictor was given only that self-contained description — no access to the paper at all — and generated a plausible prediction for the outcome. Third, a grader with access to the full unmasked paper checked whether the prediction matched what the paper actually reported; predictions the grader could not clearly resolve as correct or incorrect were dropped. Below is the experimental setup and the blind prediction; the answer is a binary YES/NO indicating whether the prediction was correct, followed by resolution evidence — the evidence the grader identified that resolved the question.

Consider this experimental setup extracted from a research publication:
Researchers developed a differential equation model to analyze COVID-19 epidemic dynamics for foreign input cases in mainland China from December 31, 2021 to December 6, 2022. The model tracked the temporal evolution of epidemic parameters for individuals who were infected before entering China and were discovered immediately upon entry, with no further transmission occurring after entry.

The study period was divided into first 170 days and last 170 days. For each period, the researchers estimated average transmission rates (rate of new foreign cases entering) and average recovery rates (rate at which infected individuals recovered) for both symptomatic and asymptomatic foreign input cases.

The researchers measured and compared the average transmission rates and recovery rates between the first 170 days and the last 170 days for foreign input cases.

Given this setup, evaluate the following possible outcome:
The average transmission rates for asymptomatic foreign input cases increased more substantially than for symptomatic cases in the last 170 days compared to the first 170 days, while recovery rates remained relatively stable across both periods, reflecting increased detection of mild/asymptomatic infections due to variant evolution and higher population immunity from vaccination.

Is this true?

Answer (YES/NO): NO